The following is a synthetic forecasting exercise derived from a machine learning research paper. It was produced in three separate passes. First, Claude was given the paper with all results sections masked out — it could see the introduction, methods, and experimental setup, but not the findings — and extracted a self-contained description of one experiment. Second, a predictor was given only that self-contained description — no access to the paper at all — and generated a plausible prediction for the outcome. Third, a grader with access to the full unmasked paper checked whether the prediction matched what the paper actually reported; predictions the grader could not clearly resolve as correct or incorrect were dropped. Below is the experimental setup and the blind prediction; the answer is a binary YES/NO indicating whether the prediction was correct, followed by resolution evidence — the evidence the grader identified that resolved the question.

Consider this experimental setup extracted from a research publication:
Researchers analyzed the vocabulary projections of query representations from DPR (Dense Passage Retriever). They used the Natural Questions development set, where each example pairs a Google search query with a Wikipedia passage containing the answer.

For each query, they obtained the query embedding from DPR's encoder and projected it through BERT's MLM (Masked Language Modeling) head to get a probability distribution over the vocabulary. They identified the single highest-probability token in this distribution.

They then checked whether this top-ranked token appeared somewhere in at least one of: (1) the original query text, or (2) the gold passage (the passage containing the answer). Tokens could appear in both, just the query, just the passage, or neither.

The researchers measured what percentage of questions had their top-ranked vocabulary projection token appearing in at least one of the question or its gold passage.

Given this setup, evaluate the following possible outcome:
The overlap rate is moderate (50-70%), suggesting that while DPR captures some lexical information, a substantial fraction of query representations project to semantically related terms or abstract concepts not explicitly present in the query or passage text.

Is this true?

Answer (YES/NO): NO